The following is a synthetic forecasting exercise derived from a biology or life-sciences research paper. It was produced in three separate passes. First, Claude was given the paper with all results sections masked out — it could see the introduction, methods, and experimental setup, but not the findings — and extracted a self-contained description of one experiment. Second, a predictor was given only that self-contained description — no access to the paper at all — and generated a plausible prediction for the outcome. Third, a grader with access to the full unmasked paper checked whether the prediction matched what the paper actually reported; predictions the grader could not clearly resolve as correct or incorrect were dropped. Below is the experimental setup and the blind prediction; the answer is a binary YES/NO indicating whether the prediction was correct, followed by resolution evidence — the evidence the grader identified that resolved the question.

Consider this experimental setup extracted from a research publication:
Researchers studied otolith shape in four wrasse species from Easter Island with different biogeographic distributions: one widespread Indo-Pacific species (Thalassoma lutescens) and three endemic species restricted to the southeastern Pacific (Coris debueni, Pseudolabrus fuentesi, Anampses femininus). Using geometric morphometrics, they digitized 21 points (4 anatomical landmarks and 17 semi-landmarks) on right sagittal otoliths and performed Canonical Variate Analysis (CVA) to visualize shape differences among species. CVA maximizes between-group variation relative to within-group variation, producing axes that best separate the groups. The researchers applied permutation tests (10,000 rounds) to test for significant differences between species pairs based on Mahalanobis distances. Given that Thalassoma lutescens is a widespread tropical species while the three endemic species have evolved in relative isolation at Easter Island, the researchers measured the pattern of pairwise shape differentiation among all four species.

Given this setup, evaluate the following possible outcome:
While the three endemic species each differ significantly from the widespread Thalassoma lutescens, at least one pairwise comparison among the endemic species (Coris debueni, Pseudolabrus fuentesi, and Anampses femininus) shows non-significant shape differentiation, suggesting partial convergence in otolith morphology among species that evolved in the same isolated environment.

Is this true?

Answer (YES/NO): NO